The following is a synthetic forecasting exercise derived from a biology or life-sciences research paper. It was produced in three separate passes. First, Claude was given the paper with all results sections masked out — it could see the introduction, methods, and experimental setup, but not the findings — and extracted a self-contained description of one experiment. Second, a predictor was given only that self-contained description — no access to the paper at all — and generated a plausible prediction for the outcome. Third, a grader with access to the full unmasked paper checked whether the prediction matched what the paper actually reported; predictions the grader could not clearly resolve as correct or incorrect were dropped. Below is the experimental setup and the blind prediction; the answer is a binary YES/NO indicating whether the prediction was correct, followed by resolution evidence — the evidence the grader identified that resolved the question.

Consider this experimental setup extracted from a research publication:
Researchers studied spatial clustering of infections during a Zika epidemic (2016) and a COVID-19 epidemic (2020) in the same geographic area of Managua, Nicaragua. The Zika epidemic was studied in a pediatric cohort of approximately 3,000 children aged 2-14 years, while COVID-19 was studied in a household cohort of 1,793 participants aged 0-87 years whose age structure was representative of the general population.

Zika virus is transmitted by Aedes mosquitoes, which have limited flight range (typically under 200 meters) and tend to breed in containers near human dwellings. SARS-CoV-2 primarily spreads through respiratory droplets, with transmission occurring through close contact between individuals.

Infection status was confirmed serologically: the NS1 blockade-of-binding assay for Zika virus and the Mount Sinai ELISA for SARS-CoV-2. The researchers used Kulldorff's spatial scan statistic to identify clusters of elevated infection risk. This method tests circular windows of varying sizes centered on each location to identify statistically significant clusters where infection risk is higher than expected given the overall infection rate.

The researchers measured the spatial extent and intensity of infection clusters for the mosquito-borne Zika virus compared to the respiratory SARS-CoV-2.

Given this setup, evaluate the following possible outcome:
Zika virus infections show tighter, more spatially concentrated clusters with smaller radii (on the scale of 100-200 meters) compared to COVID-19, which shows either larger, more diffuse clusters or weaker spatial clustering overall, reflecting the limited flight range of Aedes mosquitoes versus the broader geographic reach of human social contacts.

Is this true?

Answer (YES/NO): NO